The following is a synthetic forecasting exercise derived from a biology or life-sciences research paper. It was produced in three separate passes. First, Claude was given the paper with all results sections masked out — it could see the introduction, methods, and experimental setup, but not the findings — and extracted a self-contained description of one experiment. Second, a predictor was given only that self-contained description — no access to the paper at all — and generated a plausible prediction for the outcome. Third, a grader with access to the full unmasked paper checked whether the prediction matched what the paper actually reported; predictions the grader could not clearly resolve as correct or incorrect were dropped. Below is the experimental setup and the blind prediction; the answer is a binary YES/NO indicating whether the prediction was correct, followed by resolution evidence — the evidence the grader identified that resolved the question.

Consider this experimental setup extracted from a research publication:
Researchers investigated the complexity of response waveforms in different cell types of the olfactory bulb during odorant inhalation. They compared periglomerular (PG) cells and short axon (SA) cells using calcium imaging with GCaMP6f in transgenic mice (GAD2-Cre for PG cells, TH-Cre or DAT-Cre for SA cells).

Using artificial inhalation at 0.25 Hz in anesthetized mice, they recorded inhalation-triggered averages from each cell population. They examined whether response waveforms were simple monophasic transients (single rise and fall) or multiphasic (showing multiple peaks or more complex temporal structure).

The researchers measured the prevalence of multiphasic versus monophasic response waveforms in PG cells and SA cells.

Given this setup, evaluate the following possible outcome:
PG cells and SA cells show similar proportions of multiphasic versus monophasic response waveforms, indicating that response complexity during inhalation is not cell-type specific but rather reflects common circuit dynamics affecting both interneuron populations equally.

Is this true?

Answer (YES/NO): YES